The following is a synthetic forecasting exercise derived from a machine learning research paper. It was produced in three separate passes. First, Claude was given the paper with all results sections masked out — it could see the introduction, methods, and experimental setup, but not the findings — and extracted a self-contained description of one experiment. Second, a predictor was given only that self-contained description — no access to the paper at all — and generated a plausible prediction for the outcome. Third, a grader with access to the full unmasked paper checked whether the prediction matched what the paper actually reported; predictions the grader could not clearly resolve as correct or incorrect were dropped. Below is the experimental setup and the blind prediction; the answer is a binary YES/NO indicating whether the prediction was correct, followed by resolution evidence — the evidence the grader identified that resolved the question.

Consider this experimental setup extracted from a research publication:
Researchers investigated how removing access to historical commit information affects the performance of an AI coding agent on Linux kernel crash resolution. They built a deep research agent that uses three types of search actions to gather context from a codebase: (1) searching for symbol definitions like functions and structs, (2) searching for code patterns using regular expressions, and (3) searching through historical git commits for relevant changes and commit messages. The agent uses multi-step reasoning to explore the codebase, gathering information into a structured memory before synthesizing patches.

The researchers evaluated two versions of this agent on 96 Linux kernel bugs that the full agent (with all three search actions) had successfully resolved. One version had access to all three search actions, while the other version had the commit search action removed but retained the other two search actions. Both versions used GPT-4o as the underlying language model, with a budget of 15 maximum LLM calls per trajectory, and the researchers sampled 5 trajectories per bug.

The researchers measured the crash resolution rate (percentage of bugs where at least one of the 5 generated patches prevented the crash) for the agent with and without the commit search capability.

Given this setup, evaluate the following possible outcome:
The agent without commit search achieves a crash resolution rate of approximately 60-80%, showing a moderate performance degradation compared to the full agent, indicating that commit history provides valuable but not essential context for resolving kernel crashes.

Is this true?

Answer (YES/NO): NO